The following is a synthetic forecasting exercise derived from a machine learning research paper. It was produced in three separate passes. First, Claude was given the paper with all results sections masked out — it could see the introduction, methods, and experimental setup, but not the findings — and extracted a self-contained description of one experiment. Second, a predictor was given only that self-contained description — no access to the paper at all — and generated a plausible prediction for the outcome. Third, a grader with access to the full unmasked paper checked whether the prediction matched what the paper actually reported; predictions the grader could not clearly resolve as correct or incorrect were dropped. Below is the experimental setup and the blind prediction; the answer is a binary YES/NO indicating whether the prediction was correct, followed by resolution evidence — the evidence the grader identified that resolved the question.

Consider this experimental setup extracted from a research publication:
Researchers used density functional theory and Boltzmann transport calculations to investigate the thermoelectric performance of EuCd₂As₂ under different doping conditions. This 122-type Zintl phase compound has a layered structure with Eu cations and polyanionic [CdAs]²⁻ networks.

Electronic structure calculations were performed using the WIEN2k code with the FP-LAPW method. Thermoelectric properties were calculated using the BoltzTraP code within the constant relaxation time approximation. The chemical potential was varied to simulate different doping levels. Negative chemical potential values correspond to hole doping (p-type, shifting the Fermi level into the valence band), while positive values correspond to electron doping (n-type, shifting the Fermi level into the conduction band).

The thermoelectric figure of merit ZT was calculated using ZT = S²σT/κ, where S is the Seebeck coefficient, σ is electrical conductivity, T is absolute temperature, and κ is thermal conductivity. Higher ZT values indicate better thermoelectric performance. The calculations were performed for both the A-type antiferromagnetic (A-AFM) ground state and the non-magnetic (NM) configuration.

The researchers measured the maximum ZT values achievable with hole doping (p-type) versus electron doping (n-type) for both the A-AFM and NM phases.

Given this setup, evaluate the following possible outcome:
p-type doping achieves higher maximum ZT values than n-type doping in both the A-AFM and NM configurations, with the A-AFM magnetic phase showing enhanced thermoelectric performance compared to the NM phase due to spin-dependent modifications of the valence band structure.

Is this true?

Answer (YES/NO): YES